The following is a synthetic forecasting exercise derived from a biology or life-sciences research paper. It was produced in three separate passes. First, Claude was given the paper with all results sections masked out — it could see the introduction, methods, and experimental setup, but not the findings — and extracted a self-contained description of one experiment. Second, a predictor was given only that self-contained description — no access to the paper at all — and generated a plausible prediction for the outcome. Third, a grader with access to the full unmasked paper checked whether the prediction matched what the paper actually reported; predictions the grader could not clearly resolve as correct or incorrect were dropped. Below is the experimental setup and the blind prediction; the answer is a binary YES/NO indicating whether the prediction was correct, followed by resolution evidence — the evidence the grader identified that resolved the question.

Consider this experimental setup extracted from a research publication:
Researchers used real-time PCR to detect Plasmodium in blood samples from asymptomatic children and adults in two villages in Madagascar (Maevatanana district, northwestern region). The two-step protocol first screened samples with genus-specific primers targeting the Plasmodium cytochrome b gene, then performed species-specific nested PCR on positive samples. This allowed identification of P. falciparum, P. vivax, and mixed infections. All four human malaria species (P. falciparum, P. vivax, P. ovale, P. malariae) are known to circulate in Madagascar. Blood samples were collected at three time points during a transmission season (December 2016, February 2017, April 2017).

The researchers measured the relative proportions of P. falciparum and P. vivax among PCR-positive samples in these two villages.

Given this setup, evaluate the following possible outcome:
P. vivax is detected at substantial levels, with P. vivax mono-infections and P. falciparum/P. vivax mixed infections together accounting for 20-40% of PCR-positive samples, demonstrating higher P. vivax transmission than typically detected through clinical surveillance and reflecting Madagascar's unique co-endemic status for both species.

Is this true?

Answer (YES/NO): NO